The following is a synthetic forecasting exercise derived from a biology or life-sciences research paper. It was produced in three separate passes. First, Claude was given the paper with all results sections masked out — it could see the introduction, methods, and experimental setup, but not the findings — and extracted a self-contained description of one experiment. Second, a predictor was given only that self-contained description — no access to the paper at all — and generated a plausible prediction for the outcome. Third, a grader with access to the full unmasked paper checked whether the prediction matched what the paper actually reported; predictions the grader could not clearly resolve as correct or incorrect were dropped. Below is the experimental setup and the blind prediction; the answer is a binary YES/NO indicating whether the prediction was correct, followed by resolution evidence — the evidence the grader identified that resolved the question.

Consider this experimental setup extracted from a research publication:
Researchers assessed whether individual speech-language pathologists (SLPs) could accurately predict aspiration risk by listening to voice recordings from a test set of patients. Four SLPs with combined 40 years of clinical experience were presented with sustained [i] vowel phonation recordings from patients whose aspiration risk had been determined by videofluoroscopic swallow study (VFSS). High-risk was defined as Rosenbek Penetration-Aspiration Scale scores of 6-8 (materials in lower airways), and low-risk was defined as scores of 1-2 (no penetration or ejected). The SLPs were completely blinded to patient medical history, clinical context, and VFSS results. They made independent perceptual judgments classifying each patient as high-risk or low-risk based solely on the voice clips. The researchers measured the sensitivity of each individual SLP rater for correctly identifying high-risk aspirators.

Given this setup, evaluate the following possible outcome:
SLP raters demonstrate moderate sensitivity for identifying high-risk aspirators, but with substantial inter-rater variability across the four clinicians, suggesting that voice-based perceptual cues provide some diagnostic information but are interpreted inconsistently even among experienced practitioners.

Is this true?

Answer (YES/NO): NO